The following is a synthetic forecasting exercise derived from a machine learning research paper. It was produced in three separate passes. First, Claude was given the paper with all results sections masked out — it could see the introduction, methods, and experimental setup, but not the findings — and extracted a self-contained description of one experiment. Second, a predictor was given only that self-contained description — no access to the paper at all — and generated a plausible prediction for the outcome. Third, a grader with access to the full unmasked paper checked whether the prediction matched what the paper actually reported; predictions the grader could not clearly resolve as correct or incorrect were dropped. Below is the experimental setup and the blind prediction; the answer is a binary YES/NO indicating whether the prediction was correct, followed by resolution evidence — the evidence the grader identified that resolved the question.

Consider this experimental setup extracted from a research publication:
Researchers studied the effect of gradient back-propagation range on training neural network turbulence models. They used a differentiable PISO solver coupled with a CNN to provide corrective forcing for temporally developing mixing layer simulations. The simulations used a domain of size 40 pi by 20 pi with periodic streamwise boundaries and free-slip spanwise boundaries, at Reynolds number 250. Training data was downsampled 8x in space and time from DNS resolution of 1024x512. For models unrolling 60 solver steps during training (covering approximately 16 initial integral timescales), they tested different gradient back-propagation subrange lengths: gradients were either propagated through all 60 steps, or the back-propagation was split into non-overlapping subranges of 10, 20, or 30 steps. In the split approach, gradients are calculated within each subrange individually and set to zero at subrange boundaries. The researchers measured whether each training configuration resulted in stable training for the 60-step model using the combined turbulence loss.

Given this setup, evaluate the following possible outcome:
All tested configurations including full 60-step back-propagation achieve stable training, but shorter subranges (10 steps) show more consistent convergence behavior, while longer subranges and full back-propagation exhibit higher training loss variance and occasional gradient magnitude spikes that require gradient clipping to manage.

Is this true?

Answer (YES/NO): NO